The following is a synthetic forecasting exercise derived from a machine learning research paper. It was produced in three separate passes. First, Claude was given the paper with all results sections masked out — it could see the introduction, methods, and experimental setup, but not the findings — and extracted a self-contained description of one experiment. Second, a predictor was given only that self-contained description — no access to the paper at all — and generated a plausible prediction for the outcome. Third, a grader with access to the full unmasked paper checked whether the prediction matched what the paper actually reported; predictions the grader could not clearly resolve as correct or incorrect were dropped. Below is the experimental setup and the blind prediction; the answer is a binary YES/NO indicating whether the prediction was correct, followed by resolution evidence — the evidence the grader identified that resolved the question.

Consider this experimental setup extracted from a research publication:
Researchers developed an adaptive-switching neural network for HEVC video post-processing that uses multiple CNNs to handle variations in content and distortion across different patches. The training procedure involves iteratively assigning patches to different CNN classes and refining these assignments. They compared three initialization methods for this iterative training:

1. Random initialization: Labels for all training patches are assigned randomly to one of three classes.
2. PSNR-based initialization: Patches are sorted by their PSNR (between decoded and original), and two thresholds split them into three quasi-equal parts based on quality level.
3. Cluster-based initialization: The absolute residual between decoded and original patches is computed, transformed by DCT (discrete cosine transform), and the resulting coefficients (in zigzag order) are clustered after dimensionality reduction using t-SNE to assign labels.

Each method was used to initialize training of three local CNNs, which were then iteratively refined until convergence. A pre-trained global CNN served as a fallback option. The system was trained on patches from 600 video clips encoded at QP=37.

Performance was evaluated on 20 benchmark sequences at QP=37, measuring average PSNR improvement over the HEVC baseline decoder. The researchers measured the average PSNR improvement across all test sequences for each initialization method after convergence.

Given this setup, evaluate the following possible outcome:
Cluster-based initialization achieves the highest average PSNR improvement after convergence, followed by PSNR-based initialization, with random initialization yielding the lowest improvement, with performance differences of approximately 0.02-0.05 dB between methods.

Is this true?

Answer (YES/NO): NO